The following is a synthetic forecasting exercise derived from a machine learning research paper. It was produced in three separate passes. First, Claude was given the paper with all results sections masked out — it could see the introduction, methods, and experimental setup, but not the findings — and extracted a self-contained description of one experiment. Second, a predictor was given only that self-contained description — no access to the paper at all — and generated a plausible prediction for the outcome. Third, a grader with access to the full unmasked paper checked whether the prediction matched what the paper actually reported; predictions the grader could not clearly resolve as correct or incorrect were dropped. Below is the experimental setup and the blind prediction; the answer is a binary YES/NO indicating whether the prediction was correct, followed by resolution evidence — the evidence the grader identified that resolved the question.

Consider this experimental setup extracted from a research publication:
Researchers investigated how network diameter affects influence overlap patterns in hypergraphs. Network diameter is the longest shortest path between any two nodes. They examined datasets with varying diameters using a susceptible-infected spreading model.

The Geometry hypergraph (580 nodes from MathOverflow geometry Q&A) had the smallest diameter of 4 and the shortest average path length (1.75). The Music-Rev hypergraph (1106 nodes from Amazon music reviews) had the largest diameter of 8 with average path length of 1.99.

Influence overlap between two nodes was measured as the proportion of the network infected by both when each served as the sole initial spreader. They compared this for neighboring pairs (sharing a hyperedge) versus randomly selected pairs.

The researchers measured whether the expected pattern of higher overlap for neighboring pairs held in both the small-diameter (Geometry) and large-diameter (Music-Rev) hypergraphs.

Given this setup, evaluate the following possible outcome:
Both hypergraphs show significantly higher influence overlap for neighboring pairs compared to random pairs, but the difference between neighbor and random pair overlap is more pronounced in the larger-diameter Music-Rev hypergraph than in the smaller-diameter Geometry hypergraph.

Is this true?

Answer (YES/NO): NO